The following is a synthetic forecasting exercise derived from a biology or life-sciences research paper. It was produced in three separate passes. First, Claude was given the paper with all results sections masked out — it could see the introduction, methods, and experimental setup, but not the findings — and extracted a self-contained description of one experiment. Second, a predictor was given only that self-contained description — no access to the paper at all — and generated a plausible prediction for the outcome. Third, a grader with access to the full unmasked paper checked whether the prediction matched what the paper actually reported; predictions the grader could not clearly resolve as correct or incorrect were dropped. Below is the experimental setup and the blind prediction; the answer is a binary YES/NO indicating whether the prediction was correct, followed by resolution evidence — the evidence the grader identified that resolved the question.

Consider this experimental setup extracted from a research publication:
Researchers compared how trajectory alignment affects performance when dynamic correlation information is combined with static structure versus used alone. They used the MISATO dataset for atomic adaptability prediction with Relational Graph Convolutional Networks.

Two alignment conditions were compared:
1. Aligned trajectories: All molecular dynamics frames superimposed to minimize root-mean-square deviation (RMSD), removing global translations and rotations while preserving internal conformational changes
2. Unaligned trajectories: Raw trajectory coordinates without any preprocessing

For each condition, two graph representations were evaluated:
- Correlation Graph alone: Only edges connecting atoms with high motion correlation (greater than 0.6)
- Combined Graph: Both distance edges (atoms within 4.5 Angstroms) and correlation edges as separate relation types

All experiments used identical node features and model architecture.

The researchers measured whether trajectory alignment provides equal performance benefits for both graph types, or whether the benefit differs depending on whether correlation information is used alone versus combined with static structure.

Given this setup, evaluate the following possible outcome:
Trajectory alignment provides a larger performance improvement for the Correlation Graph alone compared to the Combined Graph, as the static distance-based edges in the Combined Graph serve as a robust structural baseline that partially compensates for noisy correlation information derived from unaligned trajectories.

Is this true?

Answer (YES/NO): YES